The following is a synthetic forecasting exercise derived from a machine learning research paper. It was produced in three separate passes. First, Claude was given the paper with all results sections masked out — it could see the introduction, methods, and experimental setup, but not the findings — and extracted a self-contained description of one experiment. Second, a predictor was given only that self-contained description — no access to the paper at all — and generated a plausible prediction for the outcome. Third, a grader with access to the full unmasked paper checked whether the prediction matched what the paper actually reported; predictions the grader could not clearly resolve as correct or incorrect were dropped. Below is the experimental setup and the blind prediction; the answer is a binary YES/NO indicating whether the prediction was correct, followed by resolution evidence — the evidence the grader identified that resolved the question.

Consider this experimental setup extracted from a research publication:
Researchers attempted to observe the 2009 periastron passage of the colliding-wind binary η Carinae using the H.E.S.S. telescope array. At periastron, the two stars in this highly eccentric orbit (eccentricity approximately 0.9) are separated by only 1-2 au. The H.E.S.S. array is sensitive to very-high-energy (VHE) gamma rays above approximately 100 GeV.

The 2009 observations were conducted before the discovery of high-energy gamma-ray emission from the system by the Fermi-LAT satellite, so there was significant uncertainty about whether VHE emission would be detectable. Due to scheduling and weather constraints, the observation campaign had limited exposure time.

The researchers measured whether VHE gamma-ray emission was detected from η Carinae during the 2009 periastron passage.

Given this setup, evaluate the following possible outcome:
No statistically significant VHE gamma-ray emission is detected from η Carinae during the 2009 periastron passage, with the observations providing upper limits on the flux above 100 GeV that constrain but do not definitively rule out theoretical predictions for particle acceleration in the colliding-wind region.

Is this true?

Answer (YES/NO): YES